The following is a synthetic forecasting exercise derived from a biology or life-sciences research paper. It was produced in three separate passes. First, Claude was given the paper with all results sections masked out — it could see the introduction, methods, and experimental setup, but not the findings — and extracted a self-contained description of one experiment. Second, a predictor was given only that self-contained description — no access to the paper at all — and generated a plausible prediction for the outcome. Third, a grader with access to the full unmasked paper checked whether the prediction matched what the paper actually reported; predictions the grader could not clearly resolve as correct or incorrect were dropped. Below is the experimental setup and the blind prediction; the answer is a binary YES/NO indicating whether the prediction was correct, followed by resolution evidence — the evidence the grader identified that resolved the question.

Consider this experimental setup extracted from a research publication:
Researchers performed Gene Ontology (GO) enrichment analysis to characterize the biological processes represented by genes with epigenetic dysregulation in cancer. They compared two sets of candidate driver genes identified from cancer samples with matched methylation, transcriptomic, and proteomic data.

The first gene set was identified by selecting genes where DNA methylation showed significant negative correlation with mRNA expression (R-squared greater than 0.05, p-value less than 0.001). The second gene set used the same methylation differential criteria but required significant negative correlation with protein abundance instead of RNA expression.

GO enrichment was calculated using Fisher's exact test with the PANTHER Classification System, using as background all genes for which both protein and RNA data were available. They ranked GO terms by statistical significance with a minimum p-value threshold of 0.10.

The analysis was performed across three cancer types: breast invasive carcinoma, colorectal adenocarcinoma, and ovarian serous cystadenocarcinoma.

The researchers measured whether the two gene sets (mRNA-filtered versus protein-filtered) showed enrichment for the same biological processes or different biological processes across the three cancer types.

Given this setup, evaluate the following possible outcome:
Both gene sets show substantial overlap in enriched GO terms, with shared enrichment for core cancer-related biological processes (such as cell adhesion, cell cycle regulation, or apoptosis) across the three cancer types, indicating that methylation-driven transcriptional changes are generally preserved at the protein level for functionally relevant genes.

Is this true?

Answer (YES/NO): YES